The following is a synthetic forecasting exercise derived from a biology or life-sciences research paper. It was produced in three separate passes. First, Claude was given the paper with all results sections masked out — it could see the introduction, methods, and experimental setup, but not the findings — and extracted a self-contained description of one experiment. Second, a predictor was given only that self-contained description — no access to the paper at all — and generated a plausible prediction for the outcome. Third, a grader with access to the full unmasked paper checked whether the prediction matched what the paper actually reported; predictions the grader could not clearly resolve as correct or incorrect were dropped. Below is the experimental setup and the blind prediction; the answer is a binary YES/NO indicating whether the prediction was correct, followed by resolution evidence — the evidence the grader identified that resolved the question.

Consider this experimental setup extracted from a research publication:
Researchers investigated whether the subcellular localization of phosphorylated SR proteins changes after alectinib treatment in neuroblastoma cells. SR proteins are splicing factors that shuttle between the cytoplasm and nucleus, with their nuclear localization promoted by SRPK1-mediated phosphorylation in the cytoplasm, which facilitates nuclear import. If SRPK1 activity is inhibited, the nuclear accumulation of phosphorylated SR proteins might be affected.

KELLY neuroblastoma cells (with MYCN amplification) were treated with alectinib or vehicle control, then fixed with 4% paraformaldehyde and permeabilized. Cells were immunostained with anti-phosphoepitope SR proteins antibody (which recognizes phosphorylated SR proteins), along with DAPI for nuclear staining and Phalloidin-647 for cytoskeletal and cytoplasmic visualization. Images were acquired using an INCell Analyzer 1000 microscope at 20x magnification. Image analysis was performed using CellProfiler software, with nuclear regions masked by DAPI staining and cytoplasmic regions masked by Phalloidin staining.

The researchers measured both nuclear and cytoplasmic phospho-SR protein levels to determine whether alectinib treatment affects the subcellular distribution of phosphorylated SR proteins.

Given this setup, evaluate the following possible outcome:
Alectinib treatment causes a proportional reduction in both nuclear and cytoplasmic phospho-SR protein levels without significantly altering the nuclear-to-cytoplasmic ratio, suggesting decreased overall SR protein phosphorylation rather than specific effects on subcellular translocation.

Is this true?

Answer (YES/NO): NO